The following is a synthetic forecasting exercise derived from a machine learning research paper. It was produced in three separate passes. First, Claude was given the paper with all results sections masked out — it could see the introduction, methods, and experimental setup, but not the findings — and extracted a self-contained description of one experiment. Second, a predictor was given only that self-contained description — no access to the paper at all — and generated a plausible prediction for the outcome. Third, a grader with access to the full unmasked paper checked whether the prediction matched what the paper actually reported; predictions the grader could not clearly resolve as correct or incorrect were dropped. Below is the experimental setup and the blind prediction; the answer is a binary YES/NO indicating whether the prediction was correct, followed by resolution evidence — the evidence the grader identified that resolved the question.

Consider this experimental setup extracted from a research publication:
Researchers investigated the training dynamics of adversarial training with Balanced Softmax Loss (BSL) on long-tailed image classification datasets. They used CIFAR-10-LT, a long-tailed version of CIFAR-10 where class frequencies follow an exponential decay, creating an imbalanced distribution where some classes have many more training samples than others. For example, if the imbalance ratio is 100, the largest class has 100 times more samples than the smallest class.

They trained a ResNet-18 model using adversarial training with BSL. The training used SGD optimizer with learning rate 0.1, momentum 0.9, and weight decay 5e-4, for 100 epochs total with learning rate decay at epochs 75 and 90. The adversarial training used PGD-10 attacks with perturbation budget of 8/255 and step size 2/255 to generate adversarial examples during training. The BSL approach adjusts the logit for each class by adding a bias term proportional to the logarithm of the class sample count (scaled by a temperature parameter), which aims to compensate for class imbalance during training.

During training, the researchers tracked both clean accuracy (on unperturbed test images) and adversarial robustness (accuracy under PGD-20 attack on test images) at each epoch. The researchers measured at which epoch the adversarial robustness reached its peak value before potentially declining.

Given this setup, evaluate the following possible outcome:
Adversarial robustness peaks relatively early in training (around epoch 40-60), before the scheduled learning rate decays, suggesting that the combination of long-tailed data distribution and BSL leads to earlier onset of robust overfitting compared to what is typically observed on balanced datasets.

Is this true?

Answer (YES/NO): NO